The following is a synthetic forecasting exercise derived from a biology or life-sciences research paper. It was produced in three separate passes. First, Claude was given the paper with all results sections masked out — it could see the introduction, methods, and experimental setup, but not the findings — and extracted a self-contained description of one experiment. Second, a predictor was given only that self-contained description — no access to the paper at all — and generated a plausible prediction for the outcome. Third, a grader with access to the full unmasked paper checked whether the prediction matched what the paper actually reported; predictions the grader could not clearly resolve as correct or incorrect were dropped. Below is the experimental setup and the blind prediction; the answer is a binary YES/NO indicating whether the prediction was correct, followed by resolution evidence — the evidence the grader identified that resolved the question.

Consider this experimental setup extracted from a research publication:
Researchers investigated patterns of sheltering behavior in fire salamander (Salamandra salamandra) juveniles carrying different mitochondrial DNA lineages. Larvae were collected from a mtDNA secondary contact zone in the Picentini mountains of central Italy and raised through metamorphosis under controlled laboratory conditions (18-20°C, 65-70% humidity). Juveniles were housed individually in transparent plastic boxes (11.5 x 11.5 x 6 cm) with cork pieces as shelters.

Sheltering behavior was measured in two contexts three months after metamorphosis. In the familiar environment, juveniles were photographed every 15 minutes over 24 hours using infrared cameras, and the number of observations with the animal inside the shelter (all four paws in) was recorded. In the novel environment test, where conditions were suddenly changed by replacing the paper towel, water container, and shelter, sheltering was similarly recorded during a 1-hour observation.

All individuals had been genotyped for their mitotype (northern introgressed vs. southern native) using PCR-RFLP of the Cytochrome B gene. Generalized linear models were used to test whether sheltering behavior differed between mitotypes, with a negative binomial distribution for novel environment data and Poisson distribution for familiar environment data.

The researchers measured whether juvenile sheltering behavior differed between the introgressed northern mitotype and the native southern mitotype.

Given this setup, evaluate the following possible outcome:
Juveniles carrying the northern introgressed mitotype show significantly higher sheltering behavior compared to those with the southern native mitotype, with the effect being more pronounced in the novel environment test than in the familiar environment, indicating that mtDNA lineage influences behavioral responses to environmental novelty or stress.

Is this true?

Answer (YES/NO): NO